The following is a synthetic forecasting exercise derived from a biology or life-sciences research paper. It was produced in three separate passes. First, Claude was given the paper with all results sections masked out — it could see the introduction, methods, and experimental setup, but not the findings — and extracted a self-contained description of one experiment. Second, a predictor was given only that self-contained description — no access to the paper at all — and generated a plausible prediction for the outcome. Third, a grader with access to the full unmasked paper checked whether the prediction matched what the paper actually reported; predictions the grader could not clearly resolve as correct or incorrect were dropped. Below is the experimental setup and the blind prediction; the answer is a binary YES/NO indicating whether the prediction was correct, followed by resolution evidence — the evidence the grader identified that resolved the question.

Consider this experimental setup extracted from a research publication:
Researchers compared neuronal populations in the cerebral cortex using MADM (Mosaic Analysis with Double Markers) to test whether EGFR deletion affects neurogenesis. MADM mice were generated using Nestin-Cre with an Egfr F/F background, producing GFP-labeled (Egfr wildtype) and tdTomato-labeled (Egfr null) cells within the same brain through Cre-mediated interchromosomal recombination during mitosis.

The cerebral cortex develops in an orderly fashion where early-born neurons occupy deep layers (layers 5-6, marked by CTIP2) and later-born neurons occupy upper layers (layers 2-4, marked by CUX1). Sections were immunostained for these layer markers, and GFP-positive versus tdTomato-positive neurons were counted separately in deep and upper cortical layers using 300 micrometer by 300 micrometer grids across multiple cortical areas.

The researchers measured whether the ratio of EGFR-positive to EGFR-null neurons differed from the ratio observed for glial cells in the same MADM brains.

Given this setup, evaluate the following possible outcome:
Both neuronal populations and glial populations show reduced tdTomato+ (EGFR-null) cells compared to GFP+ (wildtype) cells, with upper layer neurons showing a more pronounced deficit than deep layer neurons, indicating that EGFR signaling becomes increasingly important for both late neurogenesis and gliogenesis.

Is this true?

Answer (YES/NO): NO